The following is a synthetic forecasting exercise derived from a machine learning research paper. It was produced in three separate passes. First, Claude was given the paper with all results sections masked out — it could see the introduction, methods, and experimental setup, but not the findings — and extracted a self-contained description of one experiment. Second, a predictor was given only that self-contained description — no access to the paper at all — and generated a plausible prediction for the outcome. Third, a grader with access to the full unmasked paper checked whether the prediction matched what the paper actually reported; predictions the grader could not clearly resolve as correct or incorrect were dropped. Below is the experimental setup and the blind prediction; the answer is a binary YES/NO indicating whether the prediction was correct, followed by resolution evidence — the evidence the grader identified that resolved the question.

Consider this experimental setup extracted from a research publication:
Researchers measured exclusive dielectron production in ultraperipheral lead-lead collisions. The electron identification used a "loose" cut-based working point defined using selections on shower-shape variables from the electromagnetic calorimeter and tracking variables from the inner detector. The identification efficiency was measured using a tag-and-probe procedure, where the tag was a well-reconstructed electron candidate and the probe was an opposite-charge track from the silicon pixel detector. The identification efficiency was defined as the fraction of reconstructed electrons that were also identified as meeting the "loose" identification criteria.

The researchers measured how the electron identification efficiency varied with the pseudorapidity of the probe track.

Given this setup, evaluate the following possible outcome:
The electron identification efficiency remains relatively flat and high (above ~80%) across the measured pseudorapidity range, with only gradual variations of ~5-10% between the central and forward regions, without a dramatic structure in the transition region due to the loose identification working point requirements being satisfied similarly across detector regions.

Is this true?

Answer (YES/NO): YES